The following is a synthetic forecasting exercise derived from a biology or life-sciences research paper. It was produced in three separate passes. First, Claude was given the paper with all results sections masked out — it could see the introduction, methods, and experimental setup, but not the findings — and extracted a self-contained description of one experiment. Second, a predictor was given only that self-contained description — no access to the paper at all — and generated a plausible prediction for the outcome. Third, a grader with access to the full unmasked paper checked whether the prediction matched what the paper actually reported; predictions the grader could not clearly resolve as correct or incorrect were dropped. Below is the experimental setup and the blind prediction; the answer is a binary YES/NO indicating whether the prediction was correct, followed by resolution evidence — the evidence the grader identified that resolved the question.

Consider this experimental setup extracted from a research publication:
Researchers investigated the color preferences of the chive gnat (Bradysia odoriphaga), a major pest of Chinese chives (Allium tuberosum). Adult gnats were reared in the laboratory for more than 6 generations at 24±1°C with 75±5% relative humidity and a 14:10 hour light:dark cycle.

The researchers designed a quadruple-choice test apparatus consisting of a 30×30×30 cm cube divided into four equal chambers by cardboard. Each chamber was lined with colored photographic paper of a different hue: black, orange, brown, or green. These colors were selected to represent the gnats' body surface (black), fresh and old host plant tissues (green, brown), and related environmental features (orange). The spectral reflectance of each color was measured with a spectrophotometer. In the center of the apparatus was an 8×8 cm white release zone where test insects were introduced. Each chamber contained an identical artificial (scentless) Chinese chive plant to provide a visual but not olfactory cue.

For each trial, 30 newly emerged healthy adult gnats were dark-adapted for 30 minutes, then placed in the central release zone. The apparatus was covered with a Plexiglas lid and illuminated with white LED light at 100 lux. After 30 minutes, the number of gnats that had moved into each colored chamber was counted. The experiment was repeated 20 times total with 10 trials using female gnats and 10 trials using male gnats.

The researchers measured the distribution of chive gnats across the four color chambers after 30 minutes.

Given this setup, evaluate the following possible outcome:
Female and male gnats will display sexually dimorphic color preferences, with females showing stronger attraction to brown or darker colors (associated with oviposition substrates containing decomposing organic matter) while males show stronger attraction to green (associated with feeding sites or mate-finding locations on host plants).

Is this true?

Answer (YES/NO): NO